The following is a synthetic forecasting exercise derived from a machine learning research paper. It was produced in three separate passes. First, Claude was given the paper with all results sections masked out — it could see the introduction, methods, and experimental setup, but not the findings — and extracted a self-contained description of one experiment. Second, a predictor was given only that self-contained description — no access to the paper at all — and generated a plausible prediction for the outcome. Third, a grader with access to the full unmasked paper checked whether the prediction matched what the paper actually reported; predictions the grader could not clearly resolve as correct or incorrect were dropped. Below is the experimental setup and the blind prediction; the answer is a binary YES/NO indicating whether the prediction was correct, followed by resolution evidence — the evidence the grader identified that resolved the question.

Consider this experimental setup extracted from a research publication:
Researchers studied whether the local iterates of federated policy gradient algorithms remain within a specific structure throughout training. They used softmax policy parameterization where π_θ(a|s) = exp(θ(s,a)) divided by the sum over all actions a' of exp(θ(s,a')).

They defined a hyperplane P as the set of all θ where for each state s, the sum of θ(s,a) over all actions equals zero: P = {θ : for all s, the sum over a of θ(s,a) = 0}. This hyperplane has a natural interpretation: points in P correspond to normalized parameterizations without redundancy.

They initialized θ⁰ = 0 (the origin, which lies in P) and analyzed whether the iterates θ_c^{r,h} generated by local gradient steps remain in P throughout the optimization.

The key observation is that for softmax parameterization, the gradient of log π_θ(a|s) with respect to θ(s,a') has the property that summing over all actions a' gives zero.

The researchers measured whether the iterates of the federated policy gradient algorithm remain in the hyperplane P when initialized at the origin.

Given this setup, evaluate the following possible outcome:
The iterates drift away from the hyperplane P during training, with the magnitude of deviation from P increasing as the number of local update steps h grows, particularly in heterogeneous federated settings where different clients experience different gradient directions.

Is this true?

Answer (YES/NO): NO